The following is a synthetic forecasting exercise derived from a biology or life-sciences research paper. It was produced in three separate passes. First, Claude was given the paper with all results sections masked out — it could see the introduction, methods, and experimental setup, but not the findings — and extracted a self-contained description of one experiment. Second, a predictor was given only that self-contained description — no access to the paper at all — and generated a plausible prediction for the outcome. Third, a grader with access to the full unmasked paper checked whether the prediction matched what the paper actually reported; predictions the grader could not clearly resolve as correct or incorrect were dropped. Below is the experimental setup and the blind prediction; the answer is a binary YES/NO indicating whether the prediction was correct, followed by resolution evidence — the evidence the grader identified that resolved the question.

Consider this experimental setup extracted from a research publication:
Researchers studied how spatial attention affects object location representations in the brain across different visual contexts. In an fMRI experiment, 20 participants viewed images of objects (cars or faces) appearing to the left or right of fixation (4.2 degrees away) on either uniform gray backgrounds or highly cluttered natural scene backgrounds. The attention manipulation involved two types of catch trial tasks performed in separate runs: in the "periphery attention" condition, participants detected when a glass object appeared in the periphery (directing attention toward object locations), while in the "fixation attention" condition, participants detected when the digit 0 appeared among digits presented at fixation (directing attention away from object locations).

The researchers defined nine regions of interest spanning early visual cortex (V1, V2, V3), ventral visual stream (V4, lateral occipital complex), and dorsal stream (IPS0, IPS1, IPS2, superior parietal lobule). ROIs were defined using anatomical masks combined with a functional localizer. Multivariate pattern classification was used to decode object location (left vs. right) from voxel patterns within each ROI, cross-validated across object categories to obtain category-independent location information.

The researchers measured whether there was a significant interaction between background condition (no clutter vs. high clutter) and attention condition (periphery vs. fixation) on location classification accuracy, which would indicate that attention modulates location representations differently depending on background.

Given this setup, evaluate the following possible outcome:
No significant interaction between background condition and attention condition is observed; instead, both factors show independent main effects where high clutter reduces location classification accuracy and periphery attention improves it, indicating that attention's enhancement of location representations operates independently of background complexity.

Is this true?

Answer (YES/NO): YES